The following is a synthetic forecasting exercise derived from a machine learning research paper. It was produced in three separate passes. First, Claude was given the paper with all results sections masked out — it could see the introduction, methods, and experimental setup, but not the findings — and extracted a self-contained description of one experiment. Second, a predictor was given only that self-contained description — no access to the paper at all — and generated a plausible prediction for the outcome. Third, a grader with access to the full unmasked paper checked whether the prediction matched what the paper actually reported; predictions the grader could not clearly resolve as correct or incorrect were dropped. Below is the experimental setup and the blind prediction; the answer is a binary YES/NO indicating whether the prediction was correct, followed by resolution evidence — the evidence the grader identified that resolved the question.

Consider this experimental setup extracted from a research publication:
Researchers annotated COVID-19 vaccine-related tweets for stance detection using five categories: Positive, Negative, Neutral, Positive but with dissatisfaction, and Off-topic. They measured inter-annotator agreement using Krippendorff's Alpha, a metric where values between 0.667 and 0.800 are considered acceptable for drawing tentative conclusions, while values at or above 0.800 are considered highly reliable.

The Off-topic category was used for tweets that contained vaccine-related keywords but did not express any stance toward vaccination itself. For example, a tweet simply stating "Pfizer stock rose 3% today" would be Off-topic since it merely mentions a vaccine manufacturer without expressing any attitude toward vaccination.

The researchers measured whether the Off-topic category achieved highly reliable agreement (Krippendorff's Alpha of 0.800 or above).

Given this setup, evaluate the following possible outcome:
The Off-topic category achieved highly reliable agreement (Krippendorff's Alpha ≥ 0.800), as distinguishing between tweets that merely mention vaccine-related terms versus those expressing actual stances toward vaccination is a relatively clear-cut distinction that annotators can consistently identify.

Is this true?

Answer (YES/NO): YES